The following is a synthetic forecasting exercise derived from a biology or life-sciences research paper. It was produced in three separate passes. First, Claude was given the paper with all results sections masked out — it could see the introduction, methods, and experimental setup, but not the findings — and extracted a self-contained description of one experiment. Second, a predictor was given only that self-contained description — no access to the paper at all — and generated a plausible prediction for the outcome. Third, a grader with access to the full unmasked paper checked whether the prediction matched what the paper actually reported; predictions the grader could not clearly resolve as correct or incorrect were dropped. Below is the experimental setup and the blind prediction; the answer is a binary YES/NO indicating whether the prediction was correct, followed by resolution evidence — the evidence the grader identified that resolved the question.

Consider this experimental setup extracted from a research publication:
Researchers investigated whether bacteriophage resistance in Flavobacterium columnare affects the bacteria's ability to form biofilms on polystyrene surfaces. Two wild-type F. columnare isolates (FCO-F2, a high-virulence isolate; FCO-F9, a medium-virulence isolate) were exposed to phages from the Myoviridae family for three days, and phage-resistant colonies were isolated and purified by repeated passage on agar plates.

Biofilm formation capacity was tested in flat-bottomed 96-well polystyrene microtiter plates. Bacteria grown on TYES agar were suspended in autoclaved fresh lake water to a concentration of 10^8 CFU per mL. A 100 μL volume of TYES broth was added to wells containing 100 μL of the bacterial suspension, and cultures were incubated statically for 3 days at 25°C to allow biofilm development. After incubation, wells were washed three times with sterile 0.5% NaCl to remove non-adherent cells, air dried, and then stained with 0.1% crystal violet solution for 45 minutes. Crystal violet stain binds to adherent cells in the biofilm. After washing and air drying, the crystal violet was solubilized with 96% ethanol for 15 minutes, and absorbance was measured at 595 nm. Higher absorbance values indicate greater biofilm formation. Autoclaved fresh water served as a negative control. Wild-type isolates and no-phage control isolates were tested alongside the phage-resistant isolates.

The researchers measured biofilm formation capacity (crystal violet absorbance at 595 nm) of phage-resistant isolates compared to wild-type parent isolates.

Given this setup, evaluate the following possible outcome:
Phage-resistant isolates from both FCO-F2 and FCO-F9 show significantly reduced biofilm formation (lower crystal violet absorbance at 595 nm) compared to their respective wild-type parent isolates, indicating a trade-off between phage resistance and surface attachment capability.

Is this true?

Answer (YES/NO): NO